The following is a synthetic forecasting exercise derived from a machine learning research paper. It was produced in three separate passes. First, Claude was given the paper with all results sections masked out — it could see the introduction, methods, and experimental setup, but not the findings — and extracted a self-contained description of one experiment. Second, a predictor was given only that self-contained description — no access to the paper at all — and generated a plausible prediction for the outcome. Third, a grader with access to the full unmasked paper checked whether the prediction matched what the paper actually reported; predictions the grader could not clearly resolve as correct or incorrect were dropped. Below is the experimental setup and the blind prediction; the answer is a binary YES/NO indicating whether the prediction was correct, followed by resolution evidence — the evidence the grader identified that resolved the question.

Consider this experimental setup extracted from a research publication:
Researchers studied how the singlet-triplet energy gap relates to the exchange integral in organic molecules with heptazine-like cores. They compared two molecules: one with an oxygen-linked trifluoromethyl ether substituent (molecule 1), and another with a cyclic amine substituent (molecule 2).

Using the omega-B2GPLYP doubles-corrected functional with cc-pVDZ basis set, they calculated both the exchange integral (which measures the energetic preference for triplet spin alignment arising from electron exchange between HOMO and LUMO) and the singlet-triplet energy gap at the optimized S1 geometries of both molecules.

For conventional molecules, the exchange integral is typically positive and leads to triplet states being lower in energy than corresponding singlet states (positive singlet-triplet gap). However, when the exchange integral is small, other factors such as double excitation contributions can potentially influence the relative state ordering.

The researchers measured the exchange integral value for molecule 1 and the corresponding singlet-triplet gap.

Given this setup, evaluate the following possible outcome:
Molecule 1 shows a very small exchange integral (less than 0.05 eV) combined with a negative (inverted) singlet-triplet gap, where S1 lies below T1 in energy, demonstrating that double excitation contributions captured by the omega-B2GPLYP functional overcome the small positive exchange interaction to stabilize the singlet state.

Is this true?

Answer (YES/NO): NO